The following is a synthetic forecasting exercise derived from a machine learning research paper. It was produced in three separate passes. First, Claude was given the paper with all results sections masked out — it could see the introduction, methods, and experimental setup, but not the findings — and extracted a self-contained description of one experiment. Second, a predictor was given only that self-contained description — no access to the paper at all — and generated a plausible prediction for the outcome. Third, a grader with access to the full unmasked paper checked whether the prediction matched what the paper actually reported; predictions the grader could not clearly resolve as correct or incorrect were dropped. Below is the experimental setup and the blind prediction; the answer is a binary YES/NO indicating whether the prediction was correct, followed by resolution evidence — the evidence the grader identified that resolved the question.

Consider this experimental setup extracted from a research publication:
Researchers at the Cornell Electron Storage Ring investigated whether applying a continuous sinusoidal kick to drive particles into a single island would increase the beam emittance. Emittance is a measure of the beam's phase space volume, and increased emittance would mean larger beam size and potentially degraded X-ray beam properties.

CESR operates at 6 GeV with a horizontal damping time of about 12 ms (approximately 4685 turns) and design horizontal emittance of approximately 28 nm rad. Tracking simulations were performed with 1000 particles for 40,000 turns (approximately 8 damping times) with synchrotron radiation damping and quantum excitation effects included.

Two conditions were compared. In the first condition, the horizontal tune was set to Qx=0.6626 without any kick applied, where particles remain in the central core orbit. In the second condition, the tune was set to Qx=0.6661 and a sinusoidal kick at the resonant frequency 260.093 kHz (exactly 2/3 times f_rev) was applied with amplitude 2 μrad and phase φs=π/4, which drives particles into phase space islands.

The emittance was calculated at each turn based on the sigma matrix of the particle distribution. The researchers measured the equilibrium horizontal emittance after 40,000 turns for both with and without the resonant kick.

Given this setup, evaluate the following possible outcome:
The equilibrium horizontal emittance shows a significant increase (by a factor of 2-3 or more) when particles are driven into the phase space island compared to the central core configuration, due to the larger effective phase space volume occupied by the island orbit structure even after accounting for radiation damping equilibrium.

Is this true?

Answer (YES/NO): NO